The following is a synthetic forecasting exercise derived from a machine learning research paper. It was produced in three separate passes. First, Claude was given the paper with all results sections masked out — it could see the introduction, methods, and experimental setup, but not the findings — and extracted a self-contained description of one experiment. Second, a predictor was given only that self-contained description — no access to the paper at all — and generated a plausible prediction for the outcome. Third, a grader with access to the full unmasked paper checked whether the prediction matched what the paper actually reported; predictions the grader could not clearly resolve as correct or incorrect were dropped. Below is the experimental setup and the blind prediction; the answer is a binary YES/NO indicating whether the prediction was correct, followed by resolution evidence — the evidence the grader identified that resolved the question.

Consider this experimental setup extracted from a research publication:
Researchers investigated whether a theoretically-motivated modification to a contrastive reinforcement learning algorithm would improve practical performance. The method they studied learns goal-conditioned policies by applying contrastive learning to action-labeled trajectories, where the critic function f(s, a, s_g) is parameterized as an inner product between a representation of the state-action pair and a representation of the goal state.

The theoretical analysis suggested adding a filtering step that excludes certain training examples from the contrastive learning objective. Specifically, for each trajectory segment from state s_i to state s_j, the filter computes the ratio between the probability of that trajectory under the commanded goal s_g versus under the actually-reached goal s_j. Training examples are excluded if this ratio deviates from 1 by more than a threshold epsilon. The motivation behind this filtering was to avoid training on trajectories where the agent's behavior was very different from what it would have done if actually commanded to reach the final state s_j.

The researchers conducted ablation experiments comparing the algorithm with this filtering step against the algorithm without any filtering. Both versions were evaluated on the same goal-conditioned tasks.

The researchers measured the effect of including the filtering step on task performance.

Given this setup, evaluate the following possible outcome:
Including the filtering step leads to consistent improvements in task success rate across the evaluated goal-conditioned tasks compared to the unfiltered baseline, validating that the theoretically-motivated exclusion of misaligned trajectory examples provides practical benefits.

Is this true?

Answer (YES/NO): NO